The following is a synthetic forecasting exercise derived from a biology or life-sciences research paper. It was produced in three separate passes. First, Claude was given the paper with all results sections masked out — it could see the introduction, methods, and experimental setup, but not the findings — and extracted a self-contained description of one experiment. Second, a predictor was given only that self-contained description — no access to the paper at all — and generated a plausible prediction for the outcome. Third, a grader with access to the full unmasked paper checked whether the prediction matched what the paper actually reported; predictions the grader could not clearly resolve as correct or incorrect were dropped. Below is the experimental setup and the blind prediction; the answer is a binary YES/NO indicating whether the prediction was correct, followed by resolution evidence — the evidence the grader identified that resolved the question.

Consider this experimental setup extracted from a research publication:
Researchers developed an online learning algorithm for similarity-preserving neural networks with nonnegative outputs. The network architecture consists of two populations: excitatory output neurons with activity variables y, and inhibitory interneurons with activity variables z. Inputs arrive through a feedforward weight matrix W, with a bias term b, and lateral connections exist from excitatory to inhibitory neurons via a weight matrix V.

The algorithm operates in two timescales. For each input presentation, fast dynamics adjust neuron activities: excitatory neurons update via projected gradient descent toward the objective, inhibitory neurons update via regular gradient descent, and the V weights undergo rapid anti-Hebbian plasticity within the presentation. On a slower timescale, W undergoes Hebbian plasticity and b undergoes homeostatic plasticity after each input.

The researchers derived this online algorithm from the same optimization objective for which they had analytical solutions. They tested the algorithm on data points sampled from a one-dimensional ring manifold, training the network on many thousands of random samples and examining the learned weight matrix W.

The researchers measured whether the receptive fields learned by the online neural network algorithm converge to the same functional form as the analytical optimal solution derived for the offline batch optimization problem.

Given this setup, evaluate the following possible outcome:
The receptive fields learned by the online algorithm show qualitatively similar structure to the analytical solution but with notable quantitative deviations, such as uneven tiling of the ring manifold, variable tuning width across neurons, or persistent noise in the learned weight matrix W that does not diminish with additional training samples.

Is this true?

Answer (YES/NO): NO